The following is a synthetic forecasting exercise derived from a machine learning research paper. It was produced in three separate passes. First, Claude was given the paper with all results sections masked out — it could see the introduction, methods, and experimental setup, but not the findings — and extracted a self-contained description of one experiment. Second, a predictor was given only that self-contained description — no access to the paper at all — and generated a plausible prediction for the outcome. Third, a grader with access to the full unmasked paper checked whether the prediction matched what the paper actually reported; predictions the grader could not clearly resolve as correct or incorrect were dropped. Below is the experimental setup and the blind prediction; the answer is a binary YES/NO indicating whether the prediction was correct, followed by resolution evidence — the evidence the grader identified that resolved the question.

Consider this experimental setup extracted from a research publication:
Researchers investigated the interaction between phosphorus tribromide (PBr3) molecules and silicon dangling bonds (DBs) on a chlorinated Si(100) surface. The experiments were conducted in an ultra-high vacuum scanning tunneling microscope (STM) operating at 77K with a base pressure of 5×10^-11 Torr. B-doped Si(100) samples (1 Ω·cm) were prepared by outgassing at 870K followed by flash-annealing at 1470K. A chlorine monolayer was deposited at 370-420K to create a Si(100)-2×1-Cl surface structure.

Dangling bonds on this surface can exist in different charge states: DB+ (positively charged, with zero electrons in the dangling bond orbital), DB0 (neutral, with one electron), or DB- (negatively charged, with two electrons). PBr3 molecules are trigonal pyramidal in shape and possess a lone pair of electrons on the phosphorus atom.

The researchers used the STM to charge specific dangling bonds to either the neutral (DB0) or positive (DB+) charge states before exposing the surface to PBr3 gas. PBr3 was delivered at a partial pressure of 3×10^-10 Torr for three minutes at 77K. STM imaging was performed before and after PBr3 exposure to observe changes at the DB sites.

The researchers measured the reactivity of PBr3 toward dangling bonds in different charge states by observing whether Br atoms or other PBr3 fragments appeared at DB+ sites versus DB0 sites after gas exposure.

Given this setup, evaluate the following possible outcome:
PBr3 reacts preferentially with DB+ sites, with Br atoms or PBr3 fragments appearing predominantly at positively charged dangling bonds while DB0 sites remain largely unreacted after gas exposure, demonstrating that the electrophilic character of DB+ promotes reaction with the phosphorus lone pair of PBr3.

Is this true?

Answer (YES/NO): YES